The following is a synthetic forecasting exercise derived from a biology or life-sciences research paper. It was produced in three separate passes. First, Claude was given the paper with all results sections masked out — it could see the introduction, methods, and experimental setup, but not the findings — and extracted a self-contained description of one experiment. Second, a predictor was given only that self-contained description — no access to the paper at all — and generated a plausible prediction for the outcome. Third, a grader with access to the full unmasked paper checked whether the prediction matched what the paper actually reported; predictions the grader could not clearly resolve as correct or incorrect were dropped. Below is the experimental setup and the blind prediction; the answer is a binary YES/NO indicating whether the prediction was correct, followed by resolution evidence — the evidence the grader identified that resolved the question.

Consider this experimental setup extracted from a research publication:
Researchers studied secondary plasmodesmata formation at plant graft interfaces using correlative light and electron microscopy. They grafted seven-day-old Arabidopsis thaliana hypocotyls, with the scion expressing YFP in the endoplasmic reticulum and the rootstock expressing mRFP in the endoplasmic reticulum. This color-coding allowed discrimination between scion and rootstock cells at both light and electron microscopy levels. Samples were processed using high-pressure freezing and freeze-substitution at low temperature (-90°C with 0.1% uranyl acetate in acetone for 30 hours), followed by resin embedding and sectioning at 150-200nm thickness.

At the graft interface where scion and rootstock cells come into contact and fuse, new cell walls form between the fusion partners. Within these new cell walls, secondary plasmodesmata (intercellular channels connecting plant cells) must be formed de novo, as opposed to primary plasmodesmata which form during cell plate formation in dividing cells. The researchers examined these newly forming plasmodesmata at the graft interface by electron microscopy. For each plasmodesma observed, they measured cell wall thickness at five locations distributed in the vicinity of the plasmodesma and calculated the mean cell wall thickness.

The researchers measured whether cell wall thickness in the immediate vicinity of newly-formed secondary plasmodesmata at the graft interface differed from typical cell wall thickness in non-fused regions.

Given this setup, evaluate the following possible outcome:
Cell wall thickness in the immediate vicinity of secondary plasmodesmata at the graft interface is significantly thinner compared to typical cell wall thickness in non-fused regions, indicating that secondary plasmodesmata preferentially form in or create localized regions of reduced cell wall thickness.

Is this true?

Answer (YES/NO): YES